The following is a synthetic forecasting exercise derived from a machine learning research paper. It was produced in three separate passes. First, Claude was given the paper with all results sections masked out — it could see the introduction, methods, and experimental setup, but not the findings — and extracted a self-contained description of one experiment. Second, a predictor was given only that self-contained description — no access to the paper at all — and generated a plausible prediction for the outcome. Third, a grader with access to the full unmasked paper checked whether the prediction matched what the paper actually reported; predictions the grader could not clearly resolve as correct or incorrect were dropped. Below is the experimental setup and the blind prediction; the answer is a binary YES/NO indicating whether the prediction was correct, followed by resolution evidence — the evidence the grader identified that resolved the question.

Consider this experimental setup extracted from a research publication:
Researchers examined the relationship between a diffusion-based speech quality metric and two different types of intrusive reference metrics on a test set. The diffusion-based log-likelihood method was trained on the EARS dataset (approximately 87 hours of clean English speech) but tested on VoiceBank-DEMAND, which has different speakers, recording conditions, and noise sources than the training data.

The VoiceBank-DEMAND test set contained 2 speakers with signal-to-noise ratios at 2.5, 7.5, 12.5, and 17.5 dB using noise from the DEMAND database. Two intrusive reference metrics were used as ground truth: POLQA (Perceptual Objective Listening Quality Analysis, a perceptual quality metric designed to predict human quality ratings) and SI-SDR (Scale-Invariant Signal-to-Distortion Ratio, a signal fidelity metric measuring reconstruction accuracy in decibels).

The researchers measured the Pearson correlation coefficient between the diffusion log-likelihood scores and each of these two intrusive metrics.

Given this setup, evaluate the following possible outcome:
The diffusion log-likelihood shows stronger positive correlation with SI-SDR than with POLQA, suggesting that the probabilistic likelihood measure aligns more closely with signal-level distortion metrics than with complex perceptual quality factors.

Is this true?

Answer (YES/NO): NO